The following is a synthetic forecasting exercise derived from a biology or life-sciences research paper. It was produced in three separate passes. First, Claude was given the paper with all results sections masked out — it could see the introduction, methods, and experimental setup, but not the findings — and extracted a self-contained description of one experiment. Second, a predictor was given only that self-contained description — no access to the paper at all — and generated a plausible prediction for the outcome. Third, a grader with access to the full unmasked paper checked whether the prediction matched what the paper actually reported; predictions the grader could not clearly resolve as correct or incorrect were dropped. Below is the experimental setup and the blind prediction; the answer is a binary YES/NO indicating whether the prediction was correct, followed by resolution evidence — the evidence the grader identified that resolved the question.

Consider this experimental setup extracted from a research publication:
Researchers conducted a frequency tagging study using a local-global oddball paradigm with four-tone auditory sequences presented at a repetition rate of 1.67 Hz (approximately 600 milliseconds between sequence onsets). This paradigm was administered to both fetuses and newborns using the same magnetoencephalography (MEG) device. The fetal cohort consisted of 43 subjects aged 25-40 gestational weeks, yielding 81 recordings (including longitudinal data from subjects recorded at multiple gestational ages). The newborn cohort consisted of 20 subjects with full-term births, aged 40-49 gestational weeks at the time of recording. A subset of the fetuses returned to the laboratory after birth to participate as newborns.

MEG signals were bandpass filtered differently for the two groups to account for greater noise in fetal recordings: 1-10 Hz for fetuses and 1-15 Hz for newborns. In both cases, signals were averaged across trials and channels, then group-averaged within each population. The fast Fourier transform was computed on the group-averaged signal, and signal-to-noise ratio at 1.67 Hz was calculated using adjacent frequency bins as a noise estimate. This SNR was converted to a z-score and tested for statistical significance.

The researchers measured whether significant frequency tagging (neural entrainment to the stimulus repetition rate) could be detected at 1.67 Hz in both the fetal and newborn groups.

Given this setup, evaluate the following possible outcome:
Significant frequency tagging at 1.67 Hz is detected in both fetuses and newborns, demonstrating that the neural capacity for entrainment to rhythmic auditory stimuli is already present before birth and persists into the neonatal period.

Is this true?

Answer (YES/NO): YES